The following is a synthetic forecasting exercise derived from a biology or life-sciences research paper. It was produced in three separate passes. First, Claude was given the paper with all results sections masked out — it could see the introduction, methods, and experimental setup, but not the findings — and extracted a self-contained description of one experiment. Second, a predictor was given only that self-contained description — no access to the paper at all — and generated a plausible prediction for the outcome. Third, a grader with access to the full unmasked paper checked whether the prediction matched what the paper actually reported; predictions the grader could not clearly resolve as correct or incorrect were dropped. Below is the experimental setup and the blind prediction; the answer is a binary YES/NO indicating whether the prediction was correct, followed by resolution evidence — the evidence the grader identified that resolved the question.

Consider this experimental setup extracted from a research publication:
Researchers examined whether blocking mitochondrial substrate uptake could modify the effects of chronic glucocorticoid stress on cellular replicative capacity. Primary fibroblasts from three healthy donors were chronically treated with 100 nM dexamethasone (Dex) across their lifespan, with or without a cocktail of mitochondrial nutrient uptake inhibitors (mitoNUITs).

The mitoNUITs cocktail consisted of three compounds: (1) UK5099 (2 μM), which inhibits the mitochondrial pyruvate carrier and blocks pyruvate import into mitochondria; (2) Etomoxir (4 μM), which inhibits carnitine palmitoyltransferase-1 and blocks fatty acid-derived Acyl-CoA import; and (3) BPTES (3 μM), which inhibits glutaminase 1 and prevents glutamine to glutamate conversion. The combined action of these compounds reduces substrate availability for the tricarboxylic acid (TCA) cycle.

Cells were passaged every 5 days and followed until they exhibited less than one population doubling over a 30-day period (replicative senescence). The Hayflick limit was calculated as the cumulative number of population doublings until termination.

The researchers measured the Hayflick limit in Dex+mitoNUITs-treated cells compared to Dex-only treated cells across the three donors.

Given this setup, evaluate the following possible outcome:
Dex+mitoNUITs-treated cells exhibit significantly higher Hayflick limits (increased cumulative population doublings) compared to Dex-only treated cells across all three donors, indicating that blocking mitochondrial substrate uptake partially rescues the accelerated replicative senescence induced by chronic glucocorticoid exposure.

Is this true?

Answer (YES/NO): NO